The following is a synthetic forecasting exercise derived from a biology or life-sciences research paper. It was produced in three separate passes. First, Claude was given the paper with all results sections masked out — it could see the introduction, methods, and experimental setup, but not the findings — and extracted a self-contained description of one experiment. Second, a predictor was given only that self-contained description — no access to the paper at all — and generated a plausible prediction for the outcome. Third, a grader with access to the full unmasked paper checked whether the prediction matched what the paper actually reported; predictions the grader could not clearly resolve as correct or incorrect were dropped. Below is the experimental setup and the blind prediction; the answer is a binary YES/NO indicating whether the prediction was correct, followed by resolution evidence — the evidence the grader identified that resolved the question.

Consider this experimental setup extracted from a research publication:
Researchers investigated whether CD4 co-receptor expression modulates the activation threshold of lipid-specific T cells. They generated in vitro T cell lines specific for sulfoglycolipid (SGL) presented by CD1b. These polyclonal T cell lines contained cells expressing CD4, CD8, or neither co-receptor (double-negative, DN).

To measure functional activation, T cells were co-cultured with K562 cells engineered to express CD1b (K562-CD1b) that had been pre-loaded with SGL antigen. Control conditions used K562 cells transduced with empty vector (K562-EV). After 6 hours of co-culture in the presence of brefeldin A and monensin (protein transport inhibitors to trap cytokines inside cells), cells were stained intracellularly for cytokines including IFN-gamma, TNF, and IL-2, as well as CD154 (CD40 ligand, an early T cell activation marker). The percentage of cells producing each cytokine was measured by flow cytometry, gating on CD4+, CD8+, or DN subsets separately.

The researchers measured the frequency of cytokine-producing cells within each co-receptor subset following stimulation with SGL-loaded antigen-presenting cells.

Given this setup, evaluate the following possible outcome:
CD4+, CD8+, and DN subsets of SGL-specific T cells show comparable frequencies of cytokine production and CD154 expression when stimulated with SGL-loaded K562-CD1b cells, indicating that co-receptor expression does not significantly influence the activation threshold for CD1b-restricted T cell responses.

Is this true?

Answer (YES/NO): NO